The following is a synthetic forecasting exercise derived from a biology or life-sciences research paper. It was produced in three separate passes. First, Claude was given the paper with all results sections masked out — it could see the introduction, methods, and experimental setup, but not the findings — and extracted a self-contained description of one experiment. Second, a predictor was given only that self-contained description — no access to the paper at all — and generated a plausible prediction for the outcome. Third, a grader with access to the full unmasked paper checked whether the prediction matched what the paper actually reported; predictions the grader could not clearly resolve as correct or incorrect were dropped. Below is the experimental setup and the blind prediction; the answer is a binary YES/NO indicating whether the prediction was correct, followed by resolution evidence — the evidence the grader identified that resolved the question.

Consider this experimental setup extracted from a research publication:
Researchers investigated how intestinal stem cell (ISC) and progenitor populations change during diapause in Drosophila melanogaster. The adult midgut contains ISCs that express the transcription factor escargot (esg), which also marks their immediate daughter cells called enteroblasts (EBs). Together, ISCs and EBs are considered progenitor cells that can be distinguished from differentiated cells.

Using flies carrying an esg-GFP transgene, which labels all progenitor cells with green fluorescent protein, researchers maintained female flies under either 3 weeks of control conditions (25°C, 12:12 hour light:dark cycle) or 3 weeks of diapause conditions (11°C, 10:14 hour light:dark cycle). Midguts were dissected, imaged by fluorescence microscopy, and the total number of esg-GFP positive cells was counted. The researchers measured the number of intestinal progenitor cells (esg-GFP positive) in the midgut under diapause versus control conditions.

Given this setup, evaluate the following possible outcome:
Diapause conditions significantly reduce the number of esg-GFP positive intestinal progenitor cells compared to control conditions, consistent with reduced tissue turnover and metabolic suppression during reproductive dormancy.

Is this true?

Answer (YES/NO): YES